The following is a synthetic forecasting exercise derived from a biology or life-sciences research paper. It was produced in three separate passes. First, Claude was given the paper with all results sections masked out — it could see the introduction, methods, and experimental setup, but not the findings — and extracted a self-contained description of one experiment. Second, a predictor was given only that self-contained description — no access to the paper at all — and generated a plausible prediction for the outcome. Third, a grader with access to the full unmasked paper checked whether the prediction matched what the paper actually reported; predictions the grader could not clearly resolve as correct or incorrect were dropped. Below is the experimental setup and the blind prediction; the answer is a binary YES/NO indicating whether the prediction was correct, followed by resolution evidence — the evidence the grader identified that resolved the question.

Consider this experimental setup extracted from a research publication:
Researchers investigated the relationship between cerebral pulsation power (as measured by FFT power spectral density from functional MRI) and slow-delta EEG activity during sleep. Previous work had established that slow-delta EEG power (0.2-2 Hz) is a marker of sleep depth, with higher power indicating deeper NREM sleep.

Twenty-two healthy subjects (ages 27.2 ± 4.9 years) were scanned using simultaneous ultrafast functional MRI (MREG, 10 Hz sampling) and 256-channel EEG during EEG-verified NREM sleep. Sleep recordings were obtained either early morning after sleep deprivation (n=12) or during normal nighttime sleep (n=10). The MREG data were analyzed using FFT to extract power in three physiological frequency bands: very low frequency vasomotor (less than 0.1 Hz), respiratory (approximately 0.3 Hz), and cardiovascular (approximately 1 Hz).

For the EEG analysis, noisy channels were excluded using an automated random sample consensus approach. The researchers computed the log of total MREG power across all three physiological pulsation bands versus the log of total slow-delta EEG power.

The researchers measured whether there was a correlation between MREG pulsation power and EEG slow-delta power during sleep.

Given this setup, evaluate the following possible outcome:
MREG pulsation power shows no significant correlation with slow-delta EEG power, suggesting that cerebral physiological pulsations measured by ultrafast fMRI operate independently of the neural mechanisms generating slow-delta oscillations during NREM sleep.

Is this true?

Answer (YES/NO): NO